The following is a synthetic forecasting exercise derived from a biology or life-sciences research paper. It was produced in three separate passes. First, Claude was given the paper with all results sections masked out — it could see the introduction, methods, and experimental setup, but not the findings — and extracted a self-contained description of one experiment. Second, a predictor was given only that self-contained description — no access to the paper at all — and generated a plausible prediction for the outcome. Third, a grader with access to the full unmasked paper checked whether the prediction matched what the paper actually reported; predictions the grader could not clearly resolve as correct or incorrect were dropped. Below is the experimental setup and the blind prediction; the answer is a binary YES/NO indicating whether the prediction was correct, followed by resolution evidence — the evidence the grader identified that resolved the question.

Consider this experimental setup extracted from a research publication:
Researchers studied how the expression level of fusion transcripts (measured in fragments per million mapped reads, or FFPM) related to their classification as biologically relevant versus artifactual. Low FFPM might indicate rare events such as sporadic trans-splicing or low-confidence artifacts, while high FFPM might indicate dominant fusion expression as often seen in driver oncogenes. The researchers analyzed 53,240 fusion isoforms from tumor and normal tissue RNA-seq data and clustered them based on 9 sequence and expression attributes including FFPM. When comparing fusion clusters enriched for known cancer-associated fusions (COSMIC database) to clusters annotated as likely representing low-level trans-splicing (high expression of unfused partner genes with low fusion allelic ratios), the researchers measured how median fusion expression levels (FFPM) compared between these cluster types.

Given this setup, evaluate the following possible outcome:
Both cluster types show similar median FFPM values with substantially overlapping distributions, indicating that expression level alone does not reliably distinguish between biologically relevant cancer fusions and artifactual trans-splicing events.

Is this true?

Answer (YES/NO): NO